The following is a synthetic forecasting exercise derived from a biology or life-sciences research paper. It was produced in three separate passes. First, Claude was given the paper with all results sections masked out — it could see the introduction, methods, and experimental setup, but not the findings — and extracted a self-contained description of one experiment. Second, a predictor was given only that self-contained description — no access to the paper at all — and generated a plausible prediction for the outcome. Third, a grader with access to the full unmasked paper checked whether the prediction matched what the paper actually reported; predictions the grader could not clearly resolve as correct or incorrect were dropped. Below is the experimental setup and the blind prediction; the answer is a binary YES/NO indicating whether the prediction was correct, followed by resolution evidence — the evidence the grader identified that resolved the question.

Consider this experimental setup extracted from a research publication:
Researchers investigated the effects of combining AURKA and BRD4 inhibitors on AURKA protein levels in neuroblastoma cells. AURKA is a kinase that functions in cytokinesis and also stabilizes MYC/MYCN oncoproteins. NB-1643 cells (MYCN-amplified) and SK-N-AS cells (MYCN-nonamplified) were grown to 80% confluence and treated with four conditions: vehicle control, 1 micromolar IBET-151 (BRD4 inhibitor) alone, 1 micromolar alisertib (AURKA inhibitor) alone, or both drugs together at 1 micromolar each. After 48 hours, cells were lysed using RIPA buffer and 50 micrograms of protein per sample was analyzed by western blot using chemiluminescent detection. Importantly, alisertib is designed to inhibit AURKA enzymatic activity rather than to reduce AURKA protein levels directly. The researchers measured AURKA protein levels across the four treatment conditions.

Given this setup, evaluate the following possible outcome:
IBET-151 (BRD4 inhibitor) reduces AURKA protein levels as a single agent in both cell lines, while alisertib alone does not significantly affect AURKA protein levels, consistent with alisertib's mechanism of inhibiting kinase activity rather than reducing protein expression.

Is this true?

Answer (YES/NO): NO